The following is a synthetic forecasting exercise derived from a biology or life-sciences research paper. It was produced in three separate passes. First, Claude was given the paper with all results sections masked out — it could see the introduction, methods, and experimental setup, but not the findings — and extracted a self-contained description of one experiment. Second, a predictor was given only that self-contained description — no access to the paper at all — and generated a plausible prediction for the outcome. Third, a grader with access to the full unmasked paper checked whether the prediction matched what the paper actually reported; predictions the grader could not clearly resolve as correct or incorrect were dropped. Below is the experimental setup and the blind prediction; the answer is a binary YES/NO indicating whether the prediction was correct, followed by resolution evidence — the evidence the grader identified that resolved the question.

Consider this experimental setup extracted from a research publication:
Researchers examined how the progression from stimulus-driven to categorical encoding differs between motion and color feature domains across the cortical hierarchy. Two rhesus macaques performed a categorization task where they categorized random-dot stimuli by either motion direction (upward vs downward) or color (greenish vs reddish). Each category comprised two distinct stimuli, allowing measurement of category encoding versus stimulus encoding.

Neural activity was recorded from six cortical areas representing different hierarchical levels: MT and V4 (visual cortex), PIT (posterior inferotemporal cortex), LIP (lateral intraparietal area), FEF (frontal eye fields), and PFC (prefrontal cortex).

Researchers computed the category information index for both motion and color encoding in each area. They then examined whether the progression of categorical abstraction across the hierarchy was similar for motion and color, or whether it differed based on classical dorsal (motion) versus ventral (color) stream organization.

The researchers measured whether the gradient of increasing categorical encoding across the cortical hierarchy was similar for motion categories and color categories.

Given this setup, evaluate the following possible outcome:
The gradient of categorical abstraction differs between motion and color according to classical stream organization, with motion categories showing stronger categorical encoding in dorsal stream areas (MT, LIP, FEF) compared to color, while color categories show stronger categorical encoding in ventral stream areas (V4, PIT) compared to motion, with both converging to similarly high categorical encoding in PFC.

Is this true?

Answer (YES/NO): NO